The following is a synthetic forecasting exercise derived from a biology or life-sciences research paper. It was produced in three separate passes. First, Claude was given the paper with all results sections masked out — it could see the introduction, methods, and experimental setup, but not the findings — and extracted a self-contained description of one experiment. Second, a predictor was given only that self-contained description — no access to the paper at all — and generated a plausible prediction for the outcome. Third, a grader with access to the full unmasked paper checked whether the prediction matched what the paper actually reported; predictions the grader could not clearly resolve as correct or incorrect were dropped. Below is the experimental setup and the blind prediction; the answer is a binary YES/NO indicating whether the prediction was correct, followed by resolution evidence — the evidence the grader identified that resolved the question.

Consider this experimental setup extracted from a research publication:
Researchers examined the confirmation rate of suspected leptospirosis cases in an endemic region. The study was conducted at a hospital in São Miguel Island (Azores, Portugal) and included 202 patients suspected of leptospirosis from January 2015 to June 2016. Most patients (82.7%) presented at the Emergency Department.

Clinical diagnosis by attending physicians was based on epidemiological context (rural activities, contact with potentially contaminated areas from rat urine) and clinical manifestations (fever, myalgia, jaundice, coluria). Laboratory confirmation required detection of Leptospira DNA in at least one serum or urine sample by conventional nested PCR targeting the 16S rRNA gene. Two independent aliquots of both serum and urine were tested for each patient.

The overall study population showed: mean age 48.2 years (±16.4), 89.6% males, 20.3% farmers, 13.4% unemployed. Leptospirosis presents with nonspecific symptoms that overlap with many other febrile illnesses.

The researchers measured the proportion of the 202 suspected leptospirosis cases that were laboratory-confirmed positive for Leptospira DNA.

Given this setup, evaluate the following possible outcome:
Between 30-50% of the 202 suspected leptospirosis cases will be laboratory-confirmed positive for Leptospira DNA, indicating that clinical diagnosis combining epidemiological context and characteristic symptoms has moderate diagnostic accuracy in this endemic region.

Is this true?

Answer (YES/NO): NO